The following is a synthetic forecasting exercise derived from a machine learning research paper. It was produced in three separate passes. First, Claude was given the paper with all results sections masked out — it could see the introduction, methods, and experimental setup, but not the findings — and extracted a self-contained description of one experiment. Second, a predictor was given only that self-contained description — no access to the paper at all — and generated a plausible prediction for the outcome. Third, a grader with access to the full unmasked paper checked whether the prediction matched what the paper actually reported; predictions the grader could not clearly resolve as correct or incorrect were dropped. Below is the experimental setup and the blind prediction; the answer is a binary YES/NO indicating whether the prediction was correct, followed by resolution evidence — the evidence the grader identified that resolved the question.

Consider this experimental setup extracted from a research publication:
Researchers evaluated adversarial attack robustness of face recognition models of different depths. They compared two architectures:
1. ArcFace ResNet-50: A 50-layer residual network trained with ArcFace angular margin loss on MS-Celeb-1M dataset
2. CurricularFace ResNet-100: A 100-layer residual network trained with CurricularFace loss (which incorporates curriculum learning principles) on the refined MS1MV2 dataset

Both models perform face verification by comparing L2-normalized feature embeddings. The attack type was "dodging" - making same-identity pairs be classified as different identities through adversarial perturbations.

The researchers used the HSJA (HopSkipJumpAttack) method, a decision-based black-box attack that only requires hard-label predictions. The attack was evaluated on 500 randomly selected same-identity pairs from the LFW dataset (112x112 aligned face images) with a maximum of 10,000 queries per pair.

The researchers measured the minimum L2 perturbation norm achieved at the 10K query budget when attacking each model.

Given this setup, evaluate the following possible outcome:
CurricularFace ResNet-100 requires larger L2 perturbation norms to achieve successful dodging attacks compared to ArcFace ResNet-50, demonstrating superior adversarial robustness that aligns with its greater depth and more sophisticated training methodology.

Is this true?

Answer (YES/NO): NO